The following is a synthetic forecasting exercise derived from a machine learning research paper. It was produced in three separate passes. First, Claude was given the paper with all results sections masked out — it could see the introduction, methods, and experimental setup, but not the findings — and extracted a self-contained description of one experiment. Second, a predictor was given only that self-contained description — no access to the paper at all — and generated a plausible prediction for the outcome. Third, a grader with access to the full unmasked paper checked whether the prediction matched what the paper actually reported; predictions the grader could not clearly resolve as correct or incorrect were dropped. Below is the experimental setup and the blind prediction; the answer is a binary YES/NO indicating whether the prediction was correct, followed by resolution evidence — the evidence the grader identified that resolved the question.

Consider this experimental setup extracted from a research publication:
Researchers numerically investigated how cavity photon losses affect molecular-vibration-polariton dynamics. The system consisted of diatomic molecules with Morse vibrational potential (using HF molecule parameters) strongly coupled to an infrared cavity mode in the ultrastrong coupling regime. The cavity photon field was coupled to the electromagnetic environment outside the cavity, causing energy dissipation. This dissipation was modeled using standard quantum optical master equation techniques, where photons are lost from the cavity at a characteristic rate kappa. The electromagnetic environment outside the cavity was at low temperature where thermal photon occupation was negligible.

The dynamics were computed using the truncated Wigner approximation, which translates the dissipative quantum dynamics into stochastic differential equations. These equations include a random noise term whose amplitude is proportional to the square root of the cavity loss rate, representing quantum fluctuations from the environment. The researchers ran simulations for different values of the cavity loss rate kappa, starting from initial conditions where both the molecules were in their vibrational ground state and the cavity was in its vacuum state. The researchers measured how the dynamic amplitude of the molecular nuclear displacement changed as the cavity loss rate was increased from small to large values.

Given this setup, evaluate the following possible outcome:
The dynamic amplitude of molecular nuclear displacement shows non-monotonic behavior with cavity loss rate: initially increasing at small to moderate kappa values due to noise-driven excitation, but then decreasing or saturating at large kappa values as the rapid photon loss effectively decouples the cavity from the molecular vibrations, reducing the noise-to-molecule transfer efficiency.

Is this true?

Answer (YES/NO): NO